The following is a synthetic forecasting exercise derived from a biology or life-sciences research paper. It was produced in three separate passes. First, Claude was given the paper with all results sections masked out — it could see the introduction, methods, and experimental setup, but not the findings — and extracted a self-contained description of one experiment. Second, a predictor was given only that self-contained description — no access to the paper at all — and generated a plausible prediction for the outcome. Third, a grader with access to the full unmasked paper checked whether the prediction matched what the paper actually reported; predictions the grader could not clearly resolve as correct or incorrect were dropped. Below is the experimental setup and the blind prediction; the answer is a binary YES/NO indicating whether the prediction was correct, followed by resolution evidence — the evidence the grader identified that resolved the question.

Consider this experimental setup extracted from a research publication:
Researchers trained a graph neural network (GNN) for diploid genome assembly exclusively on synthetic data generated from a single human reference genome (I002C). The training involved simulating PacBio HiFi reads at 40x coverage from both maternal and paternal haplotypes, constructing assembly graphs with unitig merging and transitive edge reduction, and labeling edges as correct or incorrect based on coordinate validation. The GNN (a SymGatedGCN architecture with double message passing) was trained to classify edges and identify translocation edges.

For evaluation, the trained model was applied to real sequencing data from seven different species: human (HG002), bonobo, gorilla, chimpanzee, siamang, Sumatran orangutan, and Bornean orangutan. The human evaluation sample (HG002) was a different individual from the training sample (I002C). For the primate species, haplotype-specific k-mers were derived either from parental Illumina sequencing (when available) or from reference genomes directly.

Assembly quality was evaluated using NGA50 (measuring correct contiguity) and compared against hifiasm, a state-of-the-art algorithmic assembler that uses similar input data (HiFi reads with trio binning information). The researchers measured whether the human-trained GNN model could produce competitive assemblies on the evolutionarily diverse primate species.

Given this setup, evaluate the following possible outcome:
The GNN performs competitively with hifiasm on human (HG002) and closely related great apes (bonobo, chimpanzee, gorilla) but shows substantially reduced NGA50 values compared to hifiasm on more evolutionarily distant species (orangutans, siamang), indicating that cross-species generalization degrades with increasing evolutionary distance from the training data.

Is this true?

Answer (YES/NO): NO